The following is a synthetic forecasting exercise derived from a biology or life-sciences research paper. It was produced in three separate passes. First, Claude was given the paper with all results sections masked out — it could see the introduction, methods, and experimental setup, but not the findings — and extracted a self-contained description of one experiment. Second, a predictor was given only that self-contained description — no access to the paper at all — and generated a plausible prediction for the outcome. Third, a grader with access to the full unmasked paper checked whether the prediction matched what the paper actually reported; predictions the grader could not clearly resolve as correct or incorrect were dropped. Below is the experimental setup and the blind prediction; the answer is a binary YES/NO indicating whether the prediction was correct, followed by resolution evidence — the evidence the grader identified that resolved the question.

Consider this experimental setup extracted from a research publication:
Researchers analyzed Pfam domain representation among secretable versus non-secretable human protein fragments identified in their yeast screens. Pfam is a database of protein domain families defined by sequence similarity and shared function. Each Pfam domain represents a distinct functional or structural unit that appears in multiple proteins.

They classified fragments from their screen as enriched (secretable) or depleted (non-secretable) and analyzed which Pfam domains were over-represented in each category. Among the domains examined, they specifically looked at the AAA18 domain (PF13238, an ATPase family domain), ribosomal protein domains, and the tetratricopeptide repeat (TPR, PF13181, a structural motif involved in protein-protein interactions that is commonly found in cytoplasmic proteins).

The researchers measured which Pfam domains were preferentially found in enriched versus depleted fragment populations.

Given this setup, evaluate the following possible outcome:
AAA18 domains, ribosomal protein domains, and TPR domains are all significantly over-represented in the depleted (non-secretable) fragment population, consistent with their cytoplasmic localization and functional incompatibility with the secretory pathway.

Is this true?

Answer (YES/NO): NO